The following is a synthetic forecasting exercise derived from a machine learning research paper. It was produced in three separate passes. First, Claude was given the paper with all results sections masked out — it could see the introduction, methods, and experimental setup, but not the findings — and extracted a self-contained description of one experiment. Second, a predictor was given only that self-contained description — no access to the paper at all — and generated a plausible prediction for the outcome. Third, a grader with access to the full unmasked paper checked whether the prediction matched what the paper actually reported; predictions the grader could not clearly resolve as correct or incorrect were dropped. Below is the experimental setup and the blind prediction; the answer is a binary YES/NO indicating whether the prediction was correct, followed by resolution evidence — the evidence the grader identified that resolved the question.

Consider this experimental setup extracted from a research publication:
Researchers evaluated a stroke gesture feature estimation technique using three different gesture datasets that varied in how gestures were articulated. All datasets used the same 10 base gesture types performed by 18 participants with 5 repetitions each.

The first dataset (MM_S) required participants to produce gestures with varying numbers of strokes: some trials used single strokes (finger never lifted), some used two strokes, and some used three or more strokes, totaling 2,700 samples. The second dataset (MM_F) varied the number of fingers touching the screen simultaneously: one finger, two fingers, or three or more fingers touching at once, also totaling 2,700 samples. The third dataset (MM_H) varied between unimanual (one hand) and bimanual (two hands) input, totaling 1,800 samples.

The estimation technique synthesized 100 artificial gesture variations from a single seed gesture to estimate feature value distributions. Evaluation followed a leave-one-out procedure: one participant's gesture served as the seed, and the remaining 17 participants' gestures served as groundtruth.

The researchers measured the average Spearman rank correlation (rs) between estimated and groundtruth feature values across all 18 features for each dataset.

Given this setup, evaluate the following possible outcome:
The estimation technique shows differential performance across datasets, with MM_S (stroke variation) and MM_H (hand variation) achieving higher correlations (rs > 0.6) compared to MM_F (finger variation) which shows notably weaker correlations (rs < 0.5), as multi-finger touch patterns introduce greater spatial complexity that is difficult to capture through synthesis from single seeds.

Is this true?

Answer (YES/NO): NO